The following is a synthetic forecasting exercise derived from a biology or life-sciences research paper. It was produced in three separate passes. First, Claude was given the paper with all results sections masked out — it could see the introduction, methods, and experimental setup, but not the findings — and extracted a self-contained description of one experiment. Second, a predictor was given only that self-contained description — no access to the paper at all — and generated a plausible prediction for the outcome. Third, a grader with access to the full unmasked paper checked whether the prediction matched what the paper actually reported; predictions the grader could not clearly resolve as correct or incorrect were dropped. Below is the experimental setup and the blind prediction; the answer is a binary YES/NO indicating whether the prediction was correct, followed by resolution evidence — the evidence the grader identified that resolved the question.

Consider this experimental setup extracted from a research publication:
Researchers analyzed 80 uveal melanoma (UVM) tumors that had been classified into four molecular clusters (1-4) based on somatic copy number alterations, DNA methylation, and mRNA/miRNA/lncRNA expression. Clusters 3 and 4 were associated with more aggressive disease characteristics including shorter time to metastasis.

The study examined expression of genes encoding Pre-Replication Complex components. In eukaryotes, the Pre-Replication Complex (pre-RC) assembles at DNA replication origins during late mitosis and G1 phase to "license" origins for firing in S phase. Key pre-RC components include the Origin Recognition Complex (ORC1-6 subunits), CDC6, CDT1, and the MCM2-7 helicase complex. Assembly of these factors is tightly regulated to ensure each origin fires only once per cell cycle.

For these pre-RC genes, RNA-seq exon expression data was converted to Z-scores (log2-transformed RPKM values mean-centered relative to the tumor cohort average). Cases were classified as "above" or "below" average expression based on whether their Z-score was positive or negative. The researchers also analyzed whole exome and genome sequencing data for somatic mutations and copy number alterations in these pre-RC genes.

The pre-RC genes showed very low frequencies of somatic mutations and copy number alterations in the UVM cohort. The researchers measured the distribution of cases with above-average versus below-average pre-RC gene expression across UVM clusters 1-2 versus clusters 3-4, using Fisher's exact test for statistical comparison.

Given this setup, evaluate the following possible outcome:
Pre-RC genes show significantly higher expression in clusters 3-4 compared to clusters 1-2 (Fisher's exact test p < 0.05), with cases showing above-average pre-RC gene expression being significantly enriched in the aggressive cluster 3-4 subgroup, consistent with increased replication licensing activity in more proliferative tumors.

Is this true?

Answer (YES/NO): NO